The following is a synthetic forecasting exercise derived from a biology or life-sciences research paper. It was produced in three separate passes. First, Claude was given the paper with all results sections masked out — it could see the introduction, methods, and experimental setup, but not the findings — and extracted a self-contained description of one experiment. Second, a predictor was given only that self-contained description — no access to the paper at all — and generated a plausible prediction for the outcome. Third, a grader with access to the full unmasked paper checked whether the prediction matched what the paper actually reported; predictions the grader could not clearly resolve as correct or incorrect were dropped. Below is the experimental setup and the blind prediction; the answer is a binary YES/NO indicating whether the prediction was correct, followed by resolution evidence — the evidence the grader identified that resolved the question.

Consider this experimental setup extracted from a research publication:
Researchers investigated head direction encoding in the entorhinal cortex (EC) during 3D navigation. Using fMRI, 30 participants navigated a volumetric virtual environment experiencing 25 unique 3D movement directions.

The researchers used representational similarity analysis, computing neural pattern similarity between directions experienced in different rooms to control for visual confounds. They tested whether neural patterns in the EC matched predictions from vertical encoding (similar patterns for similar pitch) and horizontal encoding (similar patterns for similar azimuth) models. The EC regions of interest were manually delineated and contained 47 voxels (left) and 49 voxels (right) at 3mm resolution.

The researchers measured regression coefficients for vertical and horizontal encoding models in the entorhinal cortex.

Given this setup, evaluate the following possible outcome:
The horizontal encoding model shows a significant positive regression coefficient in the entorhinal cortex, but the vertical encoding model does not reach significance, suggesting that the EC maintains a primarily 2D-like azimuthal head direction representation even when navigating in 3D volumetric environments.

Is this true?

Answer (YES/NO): NO